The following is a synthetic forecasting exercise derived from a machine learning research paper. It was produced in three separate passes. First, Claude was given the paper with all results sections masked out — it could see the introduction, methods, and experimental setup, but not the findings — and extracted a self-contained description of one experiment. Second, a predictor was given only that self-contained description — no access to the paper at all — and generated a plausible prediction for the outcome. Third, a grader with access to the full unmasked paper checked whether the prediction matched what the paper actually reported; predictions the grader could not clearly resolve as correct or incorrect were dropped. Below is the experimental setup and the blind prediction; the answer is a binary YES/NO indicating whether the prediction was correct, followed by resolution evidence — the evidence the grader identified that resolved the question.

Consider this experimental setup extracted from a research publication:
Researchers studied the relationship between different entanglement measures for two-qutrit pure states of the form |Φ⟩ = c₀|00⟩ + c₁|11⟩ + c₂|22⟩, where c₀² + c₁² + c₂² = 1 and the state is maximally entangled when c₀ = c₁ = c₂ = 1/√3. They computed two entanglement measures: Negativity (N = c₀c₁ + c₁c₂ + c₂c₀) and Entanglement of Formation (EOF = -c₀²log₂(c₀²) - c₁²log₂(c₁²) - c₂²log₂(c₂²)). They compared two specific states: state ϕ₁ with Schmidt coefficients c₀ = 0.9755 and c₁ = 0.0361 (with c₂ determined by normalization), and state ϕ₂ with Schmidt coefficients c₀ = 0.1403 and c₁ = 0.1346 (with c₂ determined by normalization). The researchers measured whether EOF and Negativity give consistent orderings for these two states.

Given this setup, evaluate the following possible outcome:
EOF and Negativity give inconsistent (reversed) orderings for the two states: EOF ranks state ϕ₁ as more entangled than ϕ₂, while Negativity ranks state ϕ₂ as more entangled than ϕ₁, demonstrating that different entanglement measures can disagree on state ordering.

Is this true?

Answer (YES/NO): YES